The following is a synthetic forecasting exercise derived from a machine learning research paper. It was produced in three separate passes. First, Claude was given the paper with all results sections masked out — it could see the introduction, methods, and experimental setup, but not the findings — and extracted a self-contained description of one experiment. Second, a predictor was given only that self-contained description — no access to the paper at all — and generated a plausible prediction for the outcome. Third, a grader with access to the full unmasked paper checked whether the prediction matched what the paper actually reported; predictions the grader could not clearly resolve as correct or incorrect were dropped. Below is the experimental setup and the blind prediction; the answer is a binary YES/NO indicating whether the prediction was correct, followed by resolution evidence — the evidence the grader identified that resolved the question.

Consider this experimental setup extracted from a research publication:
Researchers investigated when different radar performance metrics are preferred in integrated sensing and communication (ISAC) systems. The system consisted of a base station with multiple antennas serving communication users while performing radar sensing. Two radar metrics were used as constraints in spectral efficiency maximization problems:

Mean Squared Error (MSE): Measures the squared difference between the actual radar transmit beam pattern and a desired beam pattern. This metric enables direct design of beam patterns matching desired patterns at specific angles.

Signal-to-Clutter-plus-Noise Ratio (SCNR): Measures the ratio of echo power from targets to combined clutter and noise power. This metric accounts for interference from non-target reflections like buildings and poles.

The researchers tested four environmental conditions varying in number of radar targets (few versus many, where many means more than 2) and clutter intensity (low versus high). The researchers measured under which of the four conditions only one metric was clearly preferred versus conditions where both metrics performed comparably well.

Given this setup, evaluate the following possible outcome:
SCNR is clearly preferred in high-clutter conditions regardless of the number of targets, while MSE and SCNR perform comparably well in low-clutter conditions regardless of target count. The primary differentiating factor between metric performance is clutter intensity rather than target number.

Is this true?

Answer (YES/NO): NO